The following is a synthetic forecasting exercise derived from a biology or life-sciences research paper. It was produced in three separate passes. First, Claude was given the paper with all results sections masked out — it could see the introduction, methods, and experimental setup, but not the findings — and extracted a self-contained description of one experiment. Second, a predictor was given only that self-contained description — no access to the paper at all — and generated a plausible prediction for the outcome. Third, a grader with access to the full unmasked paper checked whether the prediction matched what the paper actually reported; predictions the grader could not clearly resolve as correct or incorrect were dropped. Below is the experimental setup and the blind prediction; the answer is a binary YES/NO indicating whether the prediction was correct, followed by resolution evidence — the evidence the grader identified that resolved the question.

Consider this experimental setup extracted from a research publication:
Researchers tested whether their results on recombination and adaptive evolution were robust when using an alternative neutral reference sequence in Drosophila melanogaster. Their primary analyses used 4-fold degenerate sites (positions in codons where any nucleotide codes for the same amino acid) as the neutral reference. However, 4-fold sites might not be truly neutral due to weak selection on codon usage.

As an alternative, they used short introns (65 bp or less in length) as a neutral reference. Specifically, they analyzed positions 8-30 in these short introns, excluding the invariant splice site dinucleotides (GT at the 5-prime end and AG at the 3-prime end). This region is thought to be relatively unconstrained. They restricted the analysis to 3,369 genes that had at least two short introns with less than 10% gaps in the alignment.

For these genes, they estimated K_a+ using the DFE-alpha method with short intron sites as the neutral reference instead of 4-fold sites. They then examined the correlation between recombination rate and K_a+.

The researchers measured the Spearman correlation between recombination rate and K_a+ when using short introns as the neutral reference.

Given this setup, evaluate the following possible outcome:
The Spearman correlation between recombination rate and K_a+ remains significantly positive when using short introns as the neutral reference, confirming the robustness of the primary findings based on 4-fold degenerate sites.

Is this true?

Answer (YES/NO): YES